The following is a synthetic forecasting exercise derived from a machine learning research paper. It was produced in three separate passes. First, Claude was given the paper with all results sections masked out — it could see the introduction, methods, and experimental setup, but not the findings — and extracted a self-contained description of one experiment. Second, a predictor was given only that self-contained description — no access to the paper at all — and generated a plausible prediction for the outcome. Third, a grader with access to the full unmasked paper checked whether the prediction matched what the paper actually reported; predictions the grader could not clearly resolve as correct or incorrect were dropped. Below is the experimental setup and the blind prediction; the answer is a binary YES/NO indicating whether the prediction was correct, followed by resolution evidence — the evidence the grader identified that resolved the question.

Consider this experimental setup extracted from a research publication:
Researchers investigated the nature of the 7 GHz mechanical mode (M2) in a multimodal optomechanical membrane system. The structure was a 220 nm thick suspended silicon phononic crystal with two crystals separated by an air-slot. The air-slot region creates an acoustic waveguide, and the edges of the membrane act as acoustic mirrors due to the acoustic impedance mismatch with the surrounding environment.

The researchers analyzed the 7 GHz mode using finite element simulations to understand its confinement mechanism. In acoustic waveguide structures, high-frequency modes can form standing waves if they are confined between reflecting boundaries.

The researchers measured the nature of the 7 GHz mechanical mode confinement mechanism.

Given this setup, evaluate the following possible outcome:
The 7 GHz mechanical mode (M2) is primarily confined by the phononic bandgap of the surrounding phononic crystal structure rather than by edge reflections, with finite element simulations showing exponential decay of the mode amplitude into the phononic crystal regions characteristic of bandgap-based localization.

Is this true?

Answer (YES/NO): NO